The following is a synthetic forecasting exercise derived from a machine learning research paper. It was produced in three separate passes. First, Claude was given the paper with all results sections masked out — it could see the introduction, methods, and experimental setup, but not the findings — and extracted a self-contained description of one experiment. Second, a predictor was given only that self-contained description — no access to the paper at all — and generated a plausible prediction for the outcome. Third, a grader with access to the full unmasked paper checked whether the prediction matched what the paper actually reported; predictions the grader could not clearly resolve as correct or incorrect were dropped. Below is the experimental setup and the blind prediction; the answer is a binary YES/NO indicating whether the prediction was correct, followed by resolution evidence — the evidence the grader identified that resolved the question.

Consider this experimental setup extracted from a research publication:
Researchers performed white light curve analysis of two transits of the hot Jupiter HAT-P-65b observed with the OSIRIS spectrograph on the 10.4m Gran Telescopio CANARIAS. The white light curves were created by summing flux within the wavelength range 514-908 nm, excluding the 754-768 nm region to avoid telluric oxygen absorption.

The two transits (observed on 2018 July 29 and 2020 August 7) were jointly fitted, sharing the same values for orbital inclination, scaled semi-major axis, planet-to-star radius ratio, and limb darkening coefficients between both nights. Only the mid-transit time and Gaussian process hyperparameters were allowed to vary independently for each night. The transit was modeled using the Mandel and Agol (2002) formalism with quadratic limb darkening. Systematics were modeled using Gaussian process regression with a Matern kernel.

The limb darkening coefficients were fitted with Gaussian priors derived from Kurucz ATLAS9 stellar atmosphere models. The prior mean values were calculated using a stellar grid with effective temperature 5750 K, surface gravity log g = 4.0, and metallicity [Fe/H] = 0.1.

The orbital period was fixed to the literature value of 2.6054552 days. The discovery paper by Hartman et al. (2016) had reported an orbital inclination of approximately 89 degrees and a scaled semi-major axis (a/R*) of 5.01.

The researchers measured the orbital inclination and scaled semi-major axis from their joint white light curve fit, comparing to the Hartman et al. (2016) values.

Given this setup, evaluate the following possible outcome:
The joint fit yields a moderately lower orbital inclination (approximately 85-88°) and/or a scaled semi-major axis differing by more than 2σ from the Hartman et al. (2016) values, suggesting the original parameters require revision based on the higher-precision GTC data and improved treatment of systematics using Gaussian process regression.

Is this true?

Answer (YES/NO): NO